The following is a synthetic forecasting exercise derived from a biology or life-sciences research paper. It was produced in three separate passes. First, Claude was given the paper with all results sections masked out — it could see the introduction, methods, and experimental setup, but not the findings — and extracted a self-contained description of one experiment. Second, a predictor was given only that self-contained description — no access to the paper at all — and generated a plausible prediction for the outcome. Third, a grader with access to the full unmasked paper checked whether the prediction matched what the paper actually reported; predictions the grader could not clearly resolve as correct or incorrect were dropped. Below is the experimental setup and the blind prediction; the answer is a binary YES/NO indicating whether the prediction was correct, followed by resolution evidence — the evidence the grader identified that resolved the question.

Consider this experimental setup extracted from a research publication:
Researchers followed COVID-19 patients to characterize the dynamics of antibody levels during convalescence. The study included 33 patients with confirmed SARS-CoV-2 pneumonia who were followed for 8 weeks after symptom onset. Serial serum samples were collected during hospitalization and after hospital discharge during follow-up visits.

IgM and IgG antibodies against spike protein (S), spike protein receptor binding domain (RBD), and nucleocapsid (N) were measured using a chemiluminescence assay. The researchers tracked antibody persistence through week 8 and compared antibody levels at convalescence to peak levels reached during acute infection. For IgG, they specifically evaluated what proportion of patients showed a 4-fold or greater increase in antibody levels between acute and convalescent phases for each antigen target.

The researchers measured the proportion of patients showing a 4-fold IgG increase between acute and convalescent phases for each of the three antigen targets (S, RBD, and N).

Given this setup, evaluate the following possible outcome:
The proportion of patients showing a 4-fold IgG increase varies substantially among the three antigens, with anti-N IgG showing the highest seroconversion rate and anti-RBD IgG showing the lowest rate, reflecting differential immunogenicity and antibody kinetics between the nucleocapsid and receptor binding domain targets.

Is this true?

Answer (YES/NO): NO